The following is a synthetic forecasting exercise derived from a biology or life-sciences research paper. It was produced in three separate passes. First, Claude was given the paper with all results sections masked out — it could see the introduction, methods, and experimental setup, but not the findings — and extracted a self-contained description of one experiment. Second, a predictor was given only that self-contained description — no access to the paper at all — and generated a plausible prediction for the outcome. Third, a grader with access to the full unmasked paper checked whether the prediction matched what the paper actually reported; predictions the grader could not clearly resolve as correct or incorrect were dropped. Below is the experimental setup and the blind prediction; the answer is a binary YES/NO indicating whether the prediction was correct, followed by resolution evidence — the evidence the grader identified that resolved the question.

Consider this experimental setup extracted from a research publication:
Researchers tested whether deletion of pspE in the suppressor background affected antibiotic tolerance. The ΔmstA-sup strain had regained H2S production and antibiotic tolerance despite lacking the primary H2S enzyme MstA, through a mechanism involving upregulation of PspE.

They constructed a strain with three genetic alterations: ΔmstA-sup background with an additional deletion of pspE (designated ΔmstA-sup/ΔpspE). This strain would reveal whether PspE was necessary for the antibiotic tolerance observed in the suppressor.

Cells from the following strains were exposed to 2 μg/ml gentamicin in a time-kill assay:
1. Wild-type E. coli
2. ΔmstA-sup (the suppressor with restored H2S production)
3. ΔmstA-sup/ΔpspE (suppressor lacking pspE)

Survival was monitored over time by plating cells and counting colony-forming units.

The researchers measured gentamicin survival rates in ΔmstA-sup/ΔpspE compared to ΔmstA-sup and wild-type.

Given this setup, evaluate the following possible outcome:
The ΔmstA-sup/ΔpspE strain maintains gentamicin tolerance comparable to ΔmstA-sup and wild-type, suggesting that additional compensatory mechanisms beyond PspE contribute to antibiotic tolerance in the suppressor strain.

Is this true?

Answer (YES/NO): NO